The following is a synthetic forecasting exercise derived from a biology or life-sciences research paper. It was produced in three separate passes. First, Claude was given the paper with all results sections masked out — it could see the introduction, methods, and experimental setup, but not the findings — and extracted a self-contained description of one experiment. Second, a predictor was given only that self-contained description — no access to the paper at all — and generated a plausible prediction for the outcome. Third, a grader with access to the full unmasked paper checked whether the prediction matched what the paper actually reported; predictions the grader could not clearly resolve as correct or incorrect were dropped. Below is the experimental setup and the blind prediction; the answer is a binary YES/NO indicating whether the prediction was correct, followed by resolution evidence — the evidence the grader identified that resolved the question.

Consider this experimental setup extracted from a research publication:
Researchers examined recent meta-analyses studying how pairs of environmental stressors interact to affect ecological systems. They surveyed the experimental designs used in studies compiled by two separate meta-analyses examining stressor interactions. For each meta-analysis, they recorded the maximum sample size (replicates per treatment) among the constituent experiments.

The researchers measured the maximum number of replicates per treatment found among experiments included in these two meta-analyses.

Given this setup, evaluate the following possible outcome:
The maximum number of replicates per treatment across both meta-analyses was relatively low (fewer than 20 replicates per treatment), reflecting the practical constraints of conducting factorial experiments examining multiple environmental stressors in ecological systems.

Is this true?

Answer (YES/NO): YES